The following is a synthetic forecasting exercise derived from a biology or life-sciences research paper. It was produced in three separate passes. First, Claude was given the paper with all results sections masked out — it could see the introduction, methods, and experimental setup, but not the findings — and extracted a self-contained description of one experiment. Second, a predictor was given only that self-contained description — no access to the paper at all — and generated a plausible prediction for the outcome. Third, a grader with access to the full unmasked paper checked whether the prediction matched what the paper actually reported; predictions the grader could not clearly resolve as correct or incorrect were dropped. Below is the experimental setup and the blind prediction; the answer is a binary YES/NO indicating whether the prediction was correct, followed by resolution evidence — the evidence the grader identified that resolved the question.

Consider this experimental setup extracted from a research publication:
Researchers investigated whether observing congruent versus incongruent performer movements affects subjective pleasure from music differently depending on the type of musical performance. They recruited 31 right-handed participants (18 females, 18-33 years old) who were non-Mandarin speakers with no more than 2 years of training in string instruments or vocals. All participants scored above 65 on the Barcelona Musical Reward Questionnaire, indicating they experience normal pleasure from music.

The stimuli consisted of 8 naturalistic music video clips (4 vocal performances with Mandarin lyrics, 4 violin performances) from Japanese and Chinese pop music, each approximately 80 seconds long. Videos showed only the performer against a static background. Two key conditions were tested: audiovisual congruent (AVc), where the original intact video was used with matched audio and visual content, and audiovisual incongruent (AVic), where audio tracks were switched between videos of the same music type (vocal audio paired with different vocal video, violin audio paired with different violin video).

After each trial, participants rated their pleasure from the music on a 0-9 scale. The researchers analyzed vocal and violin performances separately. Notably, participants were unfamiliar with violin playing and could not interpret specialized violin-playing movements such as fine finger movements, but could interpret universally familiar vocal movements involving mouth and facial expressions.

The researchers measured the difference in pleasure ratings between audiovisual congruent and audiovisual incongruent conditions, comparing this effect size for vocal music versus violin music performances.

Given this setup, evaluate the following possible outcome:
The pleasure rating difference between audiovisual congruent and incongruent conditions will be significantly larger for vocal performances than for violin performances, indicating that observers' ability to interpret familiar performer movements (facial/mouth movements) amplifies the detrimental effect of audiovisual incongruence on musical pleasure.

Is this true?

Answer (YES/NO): NO